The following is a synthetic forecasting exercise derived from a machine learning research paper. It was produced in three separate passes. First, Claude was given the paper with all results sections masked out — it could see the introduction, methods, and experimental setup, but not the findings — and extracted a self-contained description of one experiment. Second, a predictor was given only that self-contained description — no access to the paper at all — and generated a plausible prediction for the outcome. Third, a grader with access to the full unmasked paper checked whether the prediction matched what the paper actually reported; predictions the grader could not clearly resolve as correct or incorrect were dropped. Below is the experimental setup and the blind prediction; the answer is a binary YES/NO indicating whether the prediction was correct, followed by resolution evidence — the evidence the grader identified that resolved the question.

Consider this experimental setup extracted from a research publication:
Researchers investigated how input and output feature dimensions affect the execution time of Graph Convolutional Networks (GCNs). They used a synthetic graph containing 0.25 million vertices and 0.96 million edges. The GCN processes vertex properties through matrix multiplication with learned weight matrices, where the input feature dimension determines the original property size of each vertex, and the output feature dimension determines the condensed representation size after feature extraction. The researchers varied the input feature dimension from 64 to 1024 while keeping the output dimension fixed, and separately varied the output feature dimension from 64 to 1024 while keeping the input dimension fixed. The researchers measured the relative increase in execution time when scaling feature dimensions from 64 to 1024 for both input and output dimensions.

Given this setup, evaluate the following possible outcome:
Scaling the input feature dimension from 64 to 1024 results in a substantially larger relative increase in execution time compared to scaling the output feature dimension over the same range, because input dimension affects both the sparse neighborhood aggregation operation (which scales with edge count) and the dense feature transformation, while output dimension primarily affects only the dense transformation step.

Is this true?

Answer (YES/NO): YES